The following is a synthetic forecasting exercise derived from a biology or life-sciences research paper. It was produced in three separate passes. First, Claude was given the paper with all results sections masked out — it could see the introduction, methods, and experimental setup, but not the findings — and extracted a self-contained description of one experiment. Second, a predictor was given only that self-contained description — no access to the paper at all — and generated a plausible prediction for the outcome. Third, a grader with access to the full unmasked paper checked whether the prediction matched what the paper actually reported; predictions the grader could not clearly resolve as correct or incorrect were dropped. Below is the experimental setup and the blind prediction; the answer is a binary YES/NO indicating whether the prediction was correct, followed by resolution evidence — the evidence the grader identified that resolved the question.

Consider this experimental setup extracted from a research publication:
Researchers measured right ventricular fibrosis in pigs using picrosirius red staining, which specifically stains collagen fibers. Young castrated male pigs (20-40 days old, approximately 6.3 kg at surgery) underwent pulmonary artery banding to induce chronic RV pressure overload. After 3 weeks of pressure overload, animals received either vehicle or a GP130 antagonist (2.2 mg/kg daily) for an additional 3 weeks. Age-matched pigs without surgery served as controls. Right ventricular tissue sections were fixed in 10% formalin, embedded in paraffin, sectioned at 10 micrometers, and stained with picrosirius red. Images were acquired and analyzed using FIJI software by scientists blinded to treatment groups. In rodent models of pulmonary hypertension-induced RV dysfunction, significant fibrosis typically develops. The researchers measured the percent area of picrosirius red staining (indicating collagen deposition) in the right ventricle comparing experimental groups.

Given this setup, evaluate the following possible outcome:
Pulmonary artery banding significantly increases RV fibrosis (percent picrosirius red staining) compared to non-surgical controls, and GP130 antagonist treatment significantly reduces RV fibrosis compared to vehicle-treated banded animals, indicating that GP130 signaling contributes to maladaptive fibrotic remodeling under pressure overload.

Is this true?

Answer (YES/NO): NO